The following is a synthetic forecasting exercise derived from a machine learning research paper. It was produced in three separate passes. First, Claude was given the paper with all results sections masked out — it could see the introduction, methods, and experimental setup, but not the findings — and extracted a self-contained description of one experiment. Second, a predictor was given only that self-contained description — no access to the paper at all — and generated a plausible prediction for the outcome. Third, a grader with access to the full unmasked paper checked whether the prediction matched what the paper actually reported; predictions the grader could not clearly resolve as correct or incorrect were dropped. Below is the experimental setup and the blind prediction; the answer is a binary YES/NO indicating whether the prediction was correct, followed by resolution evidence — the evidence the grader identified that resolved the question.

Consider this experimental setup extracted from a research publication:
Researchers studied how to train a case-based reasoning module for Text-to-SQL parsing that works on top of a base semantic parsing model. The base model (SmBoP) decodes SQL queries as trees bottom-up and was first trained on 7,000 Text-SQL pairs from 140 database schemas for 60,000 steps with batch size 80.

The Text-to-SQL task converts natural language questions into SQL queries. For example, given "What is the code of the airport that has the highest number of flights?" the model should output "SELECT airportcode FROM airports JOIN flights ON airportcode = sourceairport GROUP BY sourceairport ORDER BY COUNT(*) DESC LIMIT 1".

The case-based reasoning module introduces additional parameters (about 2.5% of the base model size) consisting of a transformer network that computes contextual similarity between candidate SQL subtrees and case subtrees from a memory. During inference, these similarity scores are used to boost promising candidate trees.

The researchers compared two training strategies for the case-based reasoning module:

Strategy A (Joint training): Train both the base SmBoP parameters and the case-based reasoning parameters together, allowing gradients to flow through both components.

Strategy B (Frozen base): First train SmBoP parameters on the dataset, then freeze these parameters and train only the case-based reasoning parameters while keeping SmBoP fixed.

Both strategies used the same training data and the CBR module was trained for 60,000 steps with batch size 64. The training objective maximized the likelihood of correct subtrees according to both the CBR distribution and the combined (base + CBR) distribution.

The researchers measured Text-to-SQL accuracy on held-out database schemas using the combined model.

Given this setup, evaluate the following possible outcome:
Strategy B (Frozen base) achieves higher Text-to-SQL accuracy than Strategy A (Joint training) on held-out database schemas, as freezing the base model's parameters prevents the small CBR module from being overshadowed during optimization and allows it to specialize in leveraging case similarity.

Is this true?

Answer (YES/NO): YES